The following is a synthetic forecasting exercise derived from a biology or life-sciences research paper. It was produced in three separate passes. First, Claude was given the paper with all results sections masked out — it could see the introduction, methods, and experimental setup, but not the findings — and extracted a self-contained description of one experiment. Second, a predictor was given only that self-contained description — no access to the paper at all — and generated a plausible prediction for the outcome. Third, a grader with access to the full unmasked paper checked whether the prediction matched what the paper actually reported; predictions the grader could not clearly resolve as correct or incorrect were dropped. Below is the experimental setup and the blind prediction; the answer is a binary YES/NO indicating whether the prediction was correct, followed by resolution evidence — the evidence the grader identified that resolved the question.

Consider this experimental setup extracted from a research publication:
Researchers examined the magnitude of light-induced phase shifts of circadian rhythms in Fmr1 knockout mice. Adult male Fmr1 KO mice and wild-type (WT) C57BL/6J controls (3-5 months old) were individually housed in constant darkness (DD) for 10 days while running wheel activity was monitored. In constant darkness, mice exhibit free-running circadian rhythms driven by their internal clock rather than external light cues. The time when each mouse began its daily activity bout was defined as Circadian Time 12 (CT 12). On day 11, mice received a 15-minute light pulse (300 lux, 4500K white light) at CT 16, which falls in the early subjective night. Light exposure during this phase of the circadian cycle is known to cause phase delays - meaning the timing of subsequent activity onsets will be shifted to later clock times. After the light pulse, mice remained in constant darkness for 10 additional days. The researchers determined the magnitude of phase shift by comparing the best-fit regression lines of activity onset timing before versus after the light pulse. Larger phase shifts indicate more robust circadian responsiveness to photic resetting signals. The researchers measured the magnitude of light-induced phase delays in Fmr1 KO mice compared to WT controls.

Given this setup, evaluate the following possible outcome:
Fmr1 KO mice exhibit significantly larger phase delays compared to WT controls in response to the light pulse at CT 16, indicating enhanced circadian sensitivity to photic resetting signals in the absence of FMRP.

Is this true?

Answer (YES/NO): NO